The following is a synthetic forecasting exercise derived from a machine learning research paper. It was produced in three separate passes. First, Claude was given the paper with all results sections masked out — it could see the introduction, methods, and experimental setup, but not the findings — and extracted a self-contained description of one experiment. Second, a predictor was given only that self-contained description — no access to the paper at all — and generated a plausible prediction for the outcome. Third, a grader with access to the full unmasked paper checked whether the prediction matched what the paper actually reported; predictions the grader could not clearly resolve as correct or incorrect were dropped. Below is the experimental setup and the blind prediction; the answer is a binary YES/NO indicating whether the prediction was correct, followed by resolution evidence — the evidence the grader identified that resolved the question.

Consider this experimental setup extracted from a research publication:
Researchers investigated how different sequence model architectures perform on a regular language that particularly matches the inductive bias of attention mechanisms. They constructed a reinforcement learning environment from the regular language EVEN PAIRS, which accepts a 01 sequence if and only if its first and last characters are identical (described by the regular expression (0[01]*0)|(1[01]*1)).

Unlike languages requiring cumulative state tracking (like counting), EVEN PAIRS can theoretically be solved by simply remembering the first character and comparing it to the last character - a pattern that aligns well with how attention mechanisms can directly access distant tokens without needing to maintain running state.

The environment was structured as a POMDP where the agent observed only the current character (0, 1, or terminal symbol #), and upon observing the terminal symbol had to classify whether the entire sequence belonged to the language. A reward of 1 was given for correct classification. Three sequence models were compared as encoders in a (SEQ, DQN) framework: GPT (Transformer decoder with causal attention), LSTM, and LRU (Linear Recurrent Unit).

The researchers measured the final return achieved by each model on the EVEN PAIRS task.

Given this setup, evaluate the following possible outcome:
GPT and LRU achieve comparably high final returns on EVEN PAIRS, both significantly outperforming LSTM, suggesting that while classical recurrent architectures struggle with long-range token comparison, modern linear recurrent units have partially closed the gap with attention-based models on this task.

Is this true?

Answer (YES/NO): NO